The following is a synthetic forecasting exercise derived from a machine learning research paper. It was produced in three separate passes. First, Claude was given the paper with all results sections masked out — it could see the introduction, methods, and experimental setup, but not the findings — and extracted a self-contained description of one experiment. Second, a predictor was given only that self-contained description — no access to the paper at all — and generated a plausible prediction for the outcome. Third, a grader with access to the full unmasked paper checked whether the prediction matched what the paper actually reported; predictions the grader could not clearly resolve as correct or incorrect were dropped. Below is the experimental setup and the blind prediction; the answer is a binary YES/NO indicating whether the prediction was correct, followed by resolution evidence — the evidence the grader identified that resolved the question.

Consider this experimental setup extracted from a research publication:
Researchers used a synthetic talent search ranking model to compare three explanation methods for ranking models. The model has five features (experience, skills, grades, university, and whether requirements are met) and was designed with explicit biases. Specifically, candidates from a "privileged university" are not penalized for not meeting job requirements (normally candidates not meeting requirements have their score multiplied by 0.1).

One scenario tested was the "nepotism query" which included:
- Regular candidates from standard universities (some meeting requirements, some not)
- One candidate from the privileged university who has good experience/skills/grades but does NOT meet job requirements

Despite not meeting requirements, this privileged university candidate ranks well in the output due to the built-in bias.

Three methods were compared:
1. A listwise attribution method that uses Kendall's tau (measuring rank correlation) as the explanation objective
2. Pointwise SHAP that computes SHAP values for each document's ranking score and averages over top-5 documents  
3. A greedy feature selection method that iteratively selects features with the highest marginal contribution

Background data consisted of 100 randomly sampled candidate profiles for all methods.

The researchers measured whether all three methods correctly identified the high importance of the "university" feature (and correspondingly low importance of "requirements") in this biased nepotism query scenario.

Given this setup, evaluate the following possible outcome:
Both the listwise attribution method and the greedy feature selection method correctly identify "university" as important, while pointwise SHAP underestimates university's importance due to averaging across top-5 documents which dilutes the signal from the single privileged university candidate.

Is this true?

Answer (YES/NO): NO